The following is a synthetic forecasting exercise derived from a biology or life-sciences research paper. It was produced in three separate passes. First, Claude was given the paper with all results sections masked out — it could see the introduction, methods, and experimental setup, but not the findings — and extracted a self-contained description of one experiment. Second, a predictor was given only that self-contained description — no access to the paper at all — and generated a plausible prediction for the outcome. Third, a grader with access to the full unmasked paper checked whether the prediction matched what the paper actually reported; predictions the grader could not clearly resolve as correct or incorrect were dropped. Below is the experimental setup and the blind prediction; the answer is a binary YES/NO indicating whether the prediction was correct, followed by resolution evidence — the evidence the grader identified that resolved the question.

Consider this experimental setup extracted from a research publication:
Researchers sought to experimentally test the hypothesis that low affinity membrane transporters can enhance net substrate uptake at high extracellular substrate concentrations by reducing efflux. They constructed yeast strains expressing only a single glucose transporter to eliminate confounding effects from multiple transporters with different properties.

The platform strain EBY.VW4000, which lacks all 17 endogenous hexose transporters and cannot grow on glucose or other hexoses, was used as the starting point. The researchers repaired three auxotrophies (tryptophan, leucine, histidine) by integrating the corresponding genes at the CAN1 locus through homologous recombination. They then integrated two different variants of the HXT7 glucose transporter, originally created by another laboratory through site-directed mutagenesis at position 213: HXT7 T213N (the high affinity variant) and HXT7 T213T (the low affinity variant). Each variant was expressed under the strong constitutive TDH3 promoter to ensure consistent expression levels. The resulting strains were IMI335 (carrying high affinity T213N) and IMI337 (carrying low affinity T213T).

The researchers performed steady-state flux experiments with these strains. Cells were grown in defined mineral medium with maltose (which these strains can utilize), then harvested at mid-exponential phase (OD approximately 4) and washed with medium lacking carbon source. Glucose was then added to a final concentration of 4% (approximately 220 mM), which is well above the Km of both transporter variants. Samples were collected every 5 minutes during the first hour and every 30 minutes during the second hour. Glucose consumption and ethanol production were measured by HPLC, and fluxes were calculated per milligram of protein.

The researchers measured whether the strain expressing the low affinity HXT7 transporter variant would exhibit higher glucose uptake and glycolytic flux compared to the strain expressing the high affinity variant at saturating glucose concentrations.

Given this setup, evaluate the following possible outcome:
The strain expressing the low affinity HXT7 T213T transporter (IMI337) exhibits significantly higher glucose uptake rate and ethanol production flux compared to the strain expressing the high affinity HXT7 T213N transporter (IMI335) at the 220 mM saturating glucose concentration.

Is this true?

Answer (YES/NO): NO